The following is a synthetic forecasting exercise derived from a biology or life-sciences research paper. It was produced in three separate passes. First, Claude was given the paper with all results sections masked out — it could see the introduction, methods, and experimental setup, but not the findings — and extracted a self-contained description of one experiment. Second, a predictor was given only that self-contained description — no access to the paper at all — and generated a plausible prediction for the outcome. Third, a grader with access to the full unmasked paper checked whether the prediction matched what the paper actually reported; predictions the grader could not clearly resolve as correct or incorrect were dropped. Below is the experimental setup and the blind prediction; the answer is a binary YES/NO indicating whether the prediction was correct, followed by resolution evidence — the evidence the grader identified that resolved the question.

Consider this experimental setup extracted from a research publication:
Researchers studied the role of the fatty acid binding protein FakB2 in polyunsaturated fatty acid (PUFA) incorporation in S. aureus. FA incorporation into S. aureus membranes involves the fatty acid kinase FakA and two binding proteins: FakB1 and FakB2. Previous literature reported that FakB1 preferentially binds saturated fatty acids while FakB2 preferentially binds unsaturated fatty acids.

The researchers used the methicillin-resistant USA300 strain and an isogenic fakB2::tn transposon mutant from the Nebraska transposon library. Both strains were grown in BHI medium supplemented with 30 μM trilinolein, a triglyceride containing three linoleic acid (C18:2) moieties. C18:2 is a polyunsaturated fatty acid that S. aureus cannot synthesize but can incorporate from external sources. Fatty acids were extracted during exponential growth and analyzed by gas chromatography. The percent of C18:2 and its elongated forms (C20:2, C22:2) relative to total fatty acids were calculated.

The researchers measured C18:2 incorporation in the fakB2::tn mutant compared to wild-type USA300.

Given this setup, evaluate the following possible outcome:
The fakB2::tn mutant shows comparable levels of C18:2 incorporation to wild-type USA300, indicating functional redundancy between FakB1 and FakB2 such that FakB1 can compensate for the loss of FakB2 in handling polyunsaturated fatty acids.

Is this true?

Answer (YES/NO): YES